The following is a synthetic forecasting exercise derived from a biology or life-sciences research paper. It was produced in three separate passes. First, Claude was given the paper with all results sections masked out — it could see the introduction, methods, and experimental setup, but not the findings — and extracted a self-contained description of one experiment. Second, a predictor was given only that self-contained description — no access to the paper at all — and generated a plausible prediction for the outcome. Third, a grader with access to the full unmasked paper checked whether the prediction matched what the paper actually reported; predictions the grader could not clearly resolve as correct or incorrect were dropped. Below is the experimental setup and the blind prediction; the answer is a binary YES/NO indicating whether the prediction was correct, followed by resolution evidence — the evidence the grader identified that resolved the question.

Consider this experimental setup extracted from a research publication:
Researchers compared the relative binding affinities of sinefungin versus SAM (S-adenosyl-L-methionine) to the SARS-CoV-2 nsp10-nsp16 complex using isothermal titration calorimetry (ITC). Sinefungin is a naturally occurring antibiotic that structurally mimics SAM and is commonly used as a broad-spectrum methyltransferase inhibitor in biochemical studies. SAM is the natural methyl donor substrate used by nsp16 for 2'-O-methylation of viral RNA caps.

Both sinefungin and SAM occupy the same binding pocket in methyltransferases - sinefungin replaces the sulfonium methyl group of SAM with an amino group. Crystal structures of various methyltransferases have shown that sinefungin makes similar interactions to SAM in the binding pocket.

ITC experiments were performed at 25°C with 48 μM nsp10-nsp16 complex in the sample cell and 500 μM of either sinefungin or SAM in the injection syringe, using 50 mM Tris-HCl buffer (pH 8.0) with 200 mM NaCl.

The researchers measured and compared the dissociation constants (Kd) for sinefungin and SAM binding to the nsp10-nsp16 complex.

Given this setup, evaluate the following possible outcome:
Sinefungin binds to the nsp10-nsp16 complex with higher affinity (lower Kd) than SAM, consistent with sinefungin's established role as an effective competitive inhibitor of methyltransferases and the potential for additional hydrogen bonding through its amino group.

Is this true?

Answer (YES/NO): NO